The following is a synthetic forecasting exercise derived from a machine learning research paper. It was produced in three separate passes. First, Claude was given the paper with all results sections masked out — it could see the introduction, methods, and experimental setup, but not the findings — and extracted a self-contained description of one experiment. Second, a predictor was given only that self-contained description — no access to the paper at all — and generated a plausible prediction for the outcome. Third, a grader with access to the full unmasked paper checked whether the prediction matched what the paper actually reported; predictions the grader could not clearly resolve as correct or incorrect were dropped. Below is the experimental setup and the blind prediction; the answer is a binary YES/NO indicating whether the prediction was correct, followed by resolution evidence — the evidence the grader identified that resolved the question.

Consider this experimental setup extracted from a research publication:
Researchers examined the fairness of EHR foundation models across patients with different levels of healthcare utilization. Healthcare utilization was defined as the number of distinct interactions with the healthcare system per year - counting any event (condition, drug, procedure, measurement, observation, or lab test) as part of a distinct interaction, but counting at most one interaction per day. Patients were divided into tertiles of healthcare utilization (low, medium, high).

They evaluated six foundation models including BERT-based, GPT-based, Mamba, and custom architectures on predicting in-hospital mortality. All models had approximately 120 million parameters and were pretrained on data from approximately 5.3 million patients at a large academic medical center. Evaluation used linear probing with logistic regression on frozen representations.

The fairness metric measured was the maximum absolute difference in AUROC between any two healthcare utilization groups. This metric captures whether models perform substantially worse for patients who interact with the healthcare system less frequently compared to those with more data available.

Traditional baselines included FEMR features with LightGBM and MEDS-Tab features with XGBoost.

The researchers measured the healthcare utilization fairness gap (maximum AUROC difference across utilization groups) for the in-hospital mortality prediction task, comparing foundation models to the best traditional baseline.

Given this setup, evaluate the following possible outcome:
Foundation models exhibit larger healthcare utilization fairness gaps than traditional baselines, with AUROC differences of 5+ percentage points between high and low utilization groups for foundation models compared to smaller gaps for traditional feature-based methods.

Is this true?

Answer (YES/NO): NO